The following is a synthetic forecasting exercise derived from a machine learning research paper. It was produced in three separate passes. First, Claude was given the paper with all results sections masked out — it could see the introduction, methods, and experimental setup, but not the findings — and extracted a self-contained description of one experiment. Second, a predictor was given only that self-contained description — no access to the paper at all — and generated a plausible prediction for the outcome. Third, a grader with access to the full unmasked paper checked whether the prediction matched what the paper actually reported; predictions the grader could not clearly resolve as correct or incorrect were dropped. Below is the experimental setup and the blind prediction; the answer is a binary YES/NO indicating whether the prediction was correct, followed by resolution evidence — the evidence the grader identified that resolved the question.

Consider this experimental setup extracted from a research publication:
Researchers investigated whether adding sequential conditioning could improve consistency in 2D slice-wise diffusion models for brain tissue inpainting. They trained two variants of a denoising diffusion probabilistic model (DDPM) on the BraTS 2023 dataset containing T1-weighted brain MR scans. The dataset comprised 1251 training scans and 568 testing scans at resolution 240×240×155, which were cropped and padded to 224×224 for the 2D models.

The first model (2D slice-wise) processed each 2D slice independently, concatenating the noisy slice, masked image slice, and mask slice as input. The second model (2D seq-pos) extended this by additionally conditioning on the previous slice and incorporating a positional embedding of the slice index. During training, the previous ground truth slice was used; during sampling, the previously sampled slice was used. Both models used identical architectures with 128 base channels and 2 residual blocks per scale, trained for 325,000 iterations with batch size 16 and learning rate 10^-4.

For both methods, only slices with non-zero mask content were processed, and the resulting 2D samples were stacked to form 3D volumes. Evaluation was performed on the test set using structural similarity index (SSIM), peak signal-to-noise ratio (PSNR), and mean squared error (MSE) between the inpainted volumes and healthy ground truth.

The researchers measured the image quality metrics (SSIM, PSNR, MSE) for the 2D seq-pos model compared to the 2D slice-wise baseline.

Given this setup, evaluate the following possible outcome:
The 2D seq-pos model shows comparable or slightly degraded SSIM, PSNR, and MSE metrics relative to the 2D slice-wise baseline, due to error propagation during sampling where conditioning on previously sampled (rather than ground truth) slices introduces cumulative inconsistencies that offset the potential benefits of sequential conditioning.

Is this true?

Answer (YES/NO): NO